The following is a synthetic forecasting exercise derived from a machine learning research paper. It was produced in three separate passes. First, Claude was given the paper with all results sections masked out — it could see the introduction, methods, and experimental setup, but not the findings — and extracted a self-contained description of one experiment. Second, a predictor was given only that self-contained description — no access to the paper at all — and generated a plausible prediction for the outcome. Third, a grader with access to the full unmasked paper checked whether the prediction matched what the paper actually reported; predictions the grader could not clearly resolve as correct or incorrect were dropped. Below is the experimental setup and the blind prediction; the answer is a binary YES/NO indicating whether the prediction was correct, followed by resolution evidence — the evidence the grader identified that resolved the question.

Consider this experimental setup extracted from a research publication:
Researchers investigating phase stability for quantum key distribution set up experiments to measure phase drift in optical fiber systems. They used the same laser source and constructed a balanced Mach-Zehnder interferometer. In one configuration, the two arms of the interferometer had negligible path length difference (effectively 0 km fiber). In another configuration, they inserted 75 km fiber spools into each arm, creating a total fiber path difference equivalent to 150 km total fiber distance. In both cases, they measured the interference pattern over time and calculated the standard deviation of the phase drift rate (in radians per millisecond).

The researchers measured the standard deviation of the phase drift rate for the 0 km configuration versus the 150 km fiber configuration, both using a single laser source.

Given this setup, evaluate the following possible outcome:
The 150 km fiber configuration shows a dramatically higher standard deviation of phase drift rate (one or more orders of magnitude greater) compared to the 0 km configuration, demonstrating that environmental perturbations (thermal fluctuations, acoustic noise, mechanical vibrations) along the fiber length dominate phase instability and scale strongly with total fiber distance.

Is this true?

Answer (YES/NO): NO